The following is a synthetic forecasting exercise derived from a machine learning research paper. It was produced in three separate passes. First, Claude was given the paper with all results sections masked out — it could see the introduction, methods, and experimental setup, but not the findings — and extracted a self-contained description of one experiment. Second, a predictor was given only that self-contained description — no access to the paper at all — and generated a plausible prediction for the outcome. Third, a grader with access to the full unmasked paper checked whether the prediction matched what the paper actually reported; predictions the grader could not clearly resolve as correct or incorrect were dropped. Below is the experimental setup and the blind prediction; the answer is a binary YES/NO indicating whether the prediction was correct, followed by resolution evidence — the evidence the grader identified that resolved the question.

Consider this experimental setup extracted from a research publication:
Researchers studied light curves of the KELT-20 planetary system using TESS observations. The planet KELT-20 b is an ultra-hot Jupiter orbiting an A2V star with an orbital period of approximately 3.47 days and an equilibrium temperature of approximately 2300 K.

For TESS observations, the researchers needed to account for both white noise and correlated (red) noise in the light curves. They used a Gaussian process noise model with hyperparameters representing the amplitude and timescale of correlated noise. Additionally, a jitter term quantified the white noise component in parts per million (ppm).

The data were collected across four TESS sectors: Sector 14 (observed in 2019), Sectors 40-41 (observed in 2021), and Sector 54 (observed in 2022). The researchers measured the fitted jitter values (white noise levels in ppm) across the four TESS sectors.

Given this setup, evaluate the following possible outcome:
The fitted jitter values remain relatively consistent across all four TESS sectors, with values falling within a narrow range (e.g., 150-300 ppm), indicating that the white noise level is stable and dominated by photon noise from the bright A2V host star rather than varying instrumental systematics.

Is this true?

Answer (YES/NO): NO